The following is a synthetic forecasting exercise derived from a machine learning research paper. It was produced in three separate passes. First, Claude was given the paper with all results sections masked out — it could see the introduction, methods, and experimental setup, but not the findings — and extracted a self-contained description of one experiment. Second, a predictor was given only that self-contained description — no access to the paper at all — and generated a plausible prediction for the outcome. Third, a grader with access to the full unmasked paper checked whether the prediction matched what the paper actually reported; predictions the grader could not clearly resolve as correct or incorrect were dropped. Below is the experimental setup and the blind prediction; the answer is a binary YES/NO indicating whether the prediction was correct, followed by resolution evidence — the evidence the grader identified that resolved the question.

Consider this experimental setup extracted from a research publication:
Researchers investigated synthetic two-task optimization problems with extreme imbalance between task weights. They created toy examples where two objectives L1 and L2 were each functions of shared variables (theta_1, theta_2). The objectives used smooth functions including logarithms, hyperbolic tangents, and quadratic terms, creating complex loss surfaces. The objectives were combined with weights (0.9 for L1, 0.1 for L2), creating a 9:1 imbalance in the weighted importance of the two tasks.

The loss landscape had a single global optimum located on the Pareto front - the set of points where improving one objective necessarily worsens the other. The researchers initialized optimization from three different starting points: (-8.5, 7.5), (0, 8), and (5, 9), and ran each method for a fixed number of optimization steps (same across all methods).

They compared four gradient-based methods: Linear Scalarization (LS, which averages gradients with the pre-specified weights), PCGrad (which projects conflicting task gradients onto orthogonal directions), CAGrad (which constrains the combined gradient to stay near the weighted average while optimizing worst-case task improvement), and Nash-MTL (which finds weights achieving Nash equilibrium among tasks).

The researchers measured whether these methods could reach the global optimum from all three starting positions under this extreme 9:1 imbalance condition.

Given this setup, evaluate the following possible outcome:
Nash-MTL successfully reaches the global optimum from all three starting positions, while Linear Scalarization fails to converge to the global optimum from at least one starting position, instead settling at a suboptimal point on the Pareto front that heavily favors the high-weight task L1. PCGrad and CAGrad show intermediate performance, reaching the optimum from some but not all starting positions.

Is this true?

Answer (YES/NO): NO